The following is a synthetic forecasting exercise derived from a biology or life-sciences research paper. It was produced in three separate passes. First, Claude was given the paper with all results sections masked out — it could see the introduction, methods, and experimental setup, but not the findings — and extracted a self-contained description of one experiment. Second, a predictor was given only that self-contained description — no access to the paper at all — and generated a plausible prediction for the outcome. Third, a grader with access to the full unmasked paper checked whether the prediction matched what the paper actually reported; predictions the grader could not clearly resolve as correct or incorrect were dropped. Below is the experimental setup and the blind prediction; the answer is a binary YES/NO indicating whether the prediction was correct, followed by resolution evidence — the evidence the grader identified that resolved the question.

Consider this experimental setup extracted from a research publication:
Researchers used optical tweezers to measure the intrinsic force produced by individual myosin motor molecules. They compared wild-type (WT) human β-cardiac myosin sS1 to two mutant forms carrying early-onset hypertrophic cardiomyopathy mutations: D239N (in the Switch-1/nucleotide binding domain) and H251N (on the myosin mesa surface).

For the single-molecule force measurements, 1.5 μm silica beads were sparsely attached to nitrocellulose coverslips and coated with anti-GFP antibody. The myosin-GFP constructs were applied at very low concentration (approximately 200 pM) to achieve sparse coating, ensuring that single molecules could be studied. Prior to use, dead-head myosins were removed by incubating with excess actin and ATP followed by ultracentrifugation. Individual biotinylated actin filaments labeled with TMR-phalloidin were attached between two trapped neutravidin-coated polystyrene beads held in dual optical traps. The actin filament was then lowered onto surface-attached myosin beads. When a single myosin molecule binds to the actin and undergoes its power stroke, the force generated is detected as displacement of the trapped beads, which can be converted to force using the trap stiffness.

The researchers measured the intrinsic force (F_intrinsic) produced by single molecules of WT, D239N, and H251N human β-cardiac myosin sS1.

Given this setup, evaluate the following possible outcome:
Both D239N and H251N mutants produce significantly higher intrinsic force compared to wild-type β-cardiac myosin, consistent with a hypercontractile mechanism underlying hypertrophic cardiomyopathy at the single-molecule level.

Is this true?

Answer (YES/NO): YES